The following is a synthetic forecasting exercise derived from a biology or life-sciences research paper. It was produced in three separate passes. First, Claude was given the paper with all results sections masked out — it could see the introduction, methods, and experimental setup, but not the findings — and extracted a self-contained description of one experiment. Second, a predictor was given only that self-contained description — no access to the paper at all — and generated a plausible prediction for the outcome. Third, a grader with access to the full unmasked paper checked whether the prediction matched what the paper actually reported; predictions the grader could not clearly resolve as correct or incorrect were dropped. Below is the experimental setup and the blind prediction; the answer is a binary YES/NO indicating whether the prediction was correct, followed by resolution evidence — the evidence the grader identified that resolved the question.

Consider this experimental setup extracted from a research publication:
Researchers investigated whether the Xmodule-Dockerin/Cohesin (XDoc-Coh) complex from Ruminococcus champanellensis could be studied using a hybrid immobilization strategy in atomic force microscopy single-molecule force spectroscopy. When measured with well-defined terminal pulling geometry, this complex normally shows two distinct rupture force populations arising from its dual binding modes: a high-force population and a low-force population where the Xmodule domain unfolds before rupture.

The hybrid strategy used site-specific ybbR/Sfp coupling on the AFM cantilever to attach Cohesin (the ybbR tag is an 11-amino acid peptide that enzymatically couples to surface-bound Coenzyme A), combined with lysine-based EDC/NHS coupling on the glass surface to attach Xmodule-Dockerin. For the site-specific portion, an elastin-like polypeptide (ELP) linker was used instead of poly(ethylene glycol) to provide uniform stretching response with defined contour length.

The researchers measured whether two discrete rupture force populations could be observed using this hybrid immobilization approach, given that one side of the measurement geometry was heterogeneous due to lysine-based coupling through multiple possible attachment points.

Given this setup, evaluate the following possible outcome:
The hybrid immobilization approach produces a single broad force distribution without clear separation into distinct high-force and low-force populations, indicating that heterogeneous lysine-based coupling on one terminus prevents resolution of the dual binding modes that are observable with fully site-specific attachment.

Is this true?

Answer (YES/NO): NO